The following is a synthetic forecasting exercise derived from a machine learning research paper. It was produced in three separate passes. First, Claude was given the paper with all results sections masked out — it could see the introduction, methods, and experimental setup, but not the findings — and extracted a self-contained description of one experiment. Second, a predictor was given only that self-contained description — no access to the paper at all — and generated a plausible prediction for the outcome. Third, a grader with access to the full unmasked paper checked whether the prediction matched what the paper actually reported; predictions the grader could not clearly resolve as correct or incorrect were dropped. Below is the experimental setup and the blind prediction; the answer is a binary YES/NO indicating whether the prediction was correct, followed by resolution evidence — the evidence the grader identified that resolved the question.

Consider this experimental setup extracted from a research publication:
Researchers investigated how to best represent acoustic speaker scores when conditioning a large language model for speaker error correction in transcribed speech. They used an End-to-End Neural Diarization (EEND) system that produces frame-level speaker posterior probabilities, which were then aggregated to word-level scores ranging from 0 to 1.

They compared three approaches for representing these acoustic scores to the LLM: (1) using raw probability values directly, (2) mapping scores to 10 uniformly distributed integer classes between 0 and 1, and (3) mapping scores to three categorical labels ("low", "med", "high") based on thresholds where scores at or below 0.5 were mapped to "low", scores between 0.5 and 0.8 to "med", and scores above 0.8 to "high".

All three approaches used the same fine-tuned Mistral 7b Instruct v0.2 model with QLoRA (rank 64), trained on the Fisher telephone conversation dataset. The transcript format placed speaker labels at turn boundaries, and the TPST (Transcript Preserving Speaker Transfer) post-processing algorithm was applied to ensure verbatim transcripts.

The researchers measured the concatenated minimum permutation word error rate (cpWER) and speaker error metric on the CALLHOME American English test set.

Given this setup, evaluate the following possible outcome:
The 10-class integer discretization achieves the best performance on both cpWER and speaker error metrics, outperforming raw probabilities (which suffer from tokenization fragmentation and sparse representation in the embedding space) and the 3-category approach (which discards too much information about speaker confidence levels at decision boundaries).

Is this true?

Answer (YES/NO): NO